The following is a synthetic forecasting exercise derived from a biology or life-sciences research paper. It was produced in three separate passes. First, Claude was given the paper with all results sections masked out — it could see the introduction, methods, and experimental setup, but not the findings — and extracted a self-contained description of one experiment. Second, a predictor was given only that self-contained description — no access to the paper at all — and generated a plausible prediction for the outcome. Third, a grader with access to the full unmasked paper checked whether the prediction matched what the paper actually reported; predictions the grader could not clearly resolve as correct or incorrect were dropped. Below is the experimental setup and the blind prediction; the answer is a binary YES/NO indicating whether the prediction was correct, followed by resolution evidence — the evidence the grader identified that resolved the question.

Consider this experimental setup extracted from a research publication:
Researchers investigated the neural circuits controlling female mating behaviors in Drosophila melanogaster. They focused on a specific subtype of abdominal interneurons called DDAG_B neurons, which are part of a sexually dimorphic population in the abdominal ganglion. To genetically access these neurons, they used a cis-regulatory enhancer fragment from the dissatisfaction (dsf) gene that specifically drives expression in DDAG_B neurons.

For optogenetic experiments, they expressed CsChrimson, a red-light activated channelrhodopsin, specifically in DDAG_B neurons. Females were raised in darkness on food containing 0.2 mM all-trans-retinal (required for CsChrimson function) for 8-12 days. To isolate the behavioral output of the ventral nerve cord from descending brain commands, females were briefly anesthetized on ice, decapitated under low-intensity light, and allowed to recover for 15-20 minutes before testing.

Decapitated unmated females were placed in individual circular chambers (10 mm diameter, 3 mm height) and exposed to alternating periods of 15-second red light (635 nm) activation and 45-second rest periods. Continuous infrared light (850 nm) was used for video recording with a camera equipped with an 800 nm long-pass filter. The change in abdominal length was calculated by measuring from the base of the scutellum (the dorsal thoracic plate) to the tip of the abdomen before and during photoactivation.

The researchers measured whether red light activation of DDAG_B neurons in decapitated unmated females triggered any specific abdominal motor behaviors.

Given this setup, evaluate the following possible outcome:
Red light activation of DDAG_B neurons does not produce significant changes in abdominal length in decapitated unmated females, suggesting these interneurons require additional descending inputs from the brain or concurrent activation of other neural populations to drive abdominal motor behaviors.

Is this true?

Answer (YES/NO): NO